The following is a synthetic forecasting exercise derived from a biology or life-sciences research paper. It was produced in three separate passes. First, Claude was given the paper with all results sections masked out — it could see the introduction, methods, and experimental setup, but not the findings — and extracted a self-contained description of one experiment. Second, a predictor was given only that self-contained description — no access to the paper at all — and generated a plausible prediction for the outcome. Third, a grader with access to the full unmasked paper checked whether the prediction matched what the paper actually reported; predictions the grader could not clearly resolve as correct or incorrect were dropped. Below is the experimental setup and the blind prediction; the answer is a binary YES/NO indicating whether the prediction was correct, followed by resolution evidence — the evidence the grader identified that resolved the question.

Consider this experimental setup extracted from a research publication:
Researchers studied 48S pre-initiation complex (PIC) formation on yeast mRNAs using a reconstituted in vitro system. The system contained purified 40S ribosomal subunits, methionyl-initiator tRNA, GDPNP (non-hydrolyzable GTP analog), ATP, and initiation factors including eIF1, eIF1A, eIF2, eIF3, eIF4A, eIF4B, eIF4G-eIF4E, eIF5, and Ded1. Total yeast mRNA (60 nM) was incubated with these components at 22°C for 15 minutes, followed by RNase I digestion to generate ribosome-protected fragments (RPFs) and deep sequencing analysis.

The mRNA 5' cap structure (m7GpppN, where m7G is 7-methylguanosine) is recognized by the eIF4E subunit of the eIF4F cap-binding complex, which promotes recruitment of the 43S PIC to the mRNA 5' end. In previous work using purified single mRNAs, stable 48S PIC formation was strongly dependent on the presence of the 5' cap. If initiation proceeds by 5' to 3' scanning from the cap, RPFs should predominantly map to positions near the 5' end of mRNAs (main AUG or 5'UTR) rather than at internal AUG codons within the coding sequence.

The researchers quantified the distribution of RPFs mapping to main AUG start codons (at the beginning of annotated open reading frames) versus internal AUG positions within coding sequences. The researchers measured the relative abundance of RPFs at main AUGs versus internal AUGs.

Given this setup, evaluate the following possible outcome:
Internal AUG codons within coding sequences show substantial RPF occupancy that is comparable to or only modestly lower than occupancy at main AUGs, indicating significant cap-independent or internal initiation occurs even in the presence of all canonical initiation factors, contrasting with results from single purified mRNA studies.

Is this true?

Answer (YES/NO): NO